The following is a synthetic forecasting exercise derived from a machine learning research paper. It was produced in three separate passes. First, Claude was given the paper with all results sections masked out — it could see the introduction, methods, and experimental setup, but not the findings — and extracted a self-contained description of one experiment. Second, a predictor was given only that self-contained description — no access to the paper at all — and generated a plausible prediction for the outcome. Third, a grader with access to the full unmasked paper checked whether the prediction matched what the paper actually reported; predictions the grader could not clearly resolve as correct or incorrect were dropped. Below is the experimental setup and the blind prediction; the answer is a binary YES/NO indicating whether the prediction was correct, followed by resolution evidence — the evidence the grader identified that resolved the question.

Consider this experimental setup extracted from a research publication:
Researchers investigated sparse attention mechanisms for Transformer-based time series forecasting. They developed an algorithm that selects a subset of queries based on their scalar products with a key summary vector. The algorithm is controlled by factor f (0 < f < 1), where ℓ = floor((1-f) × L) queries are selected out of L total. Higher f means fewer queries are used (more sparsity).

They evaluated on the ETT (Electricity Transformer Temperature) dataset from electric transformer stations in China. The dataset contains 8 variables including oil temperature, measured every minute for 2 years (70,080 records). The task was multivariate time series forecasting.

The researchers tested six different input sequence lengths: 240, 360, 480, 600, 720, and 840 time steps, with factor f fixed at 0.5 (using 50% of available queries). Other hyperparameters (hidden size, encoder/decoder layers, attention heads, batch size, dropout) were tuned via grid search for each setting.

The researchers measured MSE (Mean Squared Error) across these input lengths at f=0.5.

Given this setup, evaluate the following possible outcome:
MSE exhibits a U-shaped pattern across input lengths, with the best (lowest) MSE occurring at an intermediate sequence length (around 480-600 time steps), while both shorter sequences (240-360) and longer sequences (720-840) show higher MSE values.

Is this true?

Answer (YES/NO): NO